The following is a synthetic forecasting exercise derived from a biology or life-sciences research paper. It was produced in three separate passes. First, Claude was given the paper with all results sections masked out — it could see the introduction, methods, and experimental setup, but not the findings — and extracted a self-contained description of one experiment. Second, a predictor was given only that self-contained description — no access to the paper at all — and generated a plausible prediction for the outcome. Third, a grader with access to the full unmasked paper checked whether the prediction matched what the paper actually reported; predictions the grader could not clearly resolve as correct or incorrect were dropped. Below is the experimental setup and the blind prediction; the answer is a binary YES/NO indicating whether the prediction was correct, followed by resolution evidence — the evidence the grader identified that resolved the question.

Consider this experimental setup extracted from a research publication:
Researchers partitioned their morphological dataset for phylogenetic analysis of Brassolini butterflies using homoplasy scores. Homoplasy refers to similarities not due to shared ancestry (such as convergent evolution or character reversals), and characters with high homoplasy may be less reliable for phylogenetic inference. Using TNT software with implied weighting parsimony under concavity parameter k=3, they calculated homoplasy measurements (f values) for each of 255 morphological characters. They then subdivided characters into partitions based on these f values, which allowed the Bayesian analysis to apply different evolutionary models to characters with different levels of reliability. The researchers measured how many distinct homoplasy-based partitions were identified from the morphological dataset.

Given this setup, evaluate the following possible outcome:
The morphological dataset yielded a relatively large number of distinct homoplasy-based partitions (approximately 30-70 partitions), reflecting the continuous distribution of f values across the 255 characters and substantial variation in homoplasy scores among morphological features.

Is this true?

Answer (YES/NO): NO